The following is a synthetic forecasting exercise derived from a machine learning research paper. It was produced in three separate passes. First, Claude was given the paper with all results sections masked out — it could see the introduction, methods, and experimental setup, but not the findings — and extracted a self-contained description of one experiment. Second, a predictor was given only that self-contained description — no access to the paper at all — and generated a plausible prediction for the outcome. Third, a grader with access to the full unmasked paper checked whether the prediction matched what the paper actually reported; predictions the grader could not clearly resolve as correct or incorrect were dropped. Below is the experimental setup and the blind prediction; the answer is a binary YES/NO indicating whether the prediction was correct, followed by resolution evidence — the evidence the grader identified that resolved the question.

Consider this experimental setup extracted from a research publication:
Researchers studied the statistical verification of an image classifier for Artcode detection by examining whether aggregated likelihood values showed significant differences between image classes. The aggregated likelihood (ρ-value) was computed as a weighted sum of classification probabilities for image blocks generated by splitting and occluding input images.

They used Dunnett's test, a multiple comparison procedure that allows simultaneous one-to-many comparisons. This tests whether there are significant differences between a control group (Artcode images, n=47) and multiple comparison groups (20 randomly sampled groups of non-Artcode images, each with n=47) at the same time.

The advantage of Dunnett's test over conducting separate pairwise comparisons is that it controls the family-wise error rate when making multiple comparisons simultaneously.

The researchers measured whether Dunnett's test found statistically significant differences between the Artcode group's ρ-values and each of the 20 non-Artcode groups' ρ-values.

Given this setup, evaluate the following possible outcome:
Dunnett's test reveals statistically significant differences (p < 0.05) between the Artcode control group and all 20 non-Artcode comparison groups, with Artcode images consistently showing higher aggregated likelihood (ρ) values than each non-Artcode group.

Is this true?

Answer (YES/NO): NO